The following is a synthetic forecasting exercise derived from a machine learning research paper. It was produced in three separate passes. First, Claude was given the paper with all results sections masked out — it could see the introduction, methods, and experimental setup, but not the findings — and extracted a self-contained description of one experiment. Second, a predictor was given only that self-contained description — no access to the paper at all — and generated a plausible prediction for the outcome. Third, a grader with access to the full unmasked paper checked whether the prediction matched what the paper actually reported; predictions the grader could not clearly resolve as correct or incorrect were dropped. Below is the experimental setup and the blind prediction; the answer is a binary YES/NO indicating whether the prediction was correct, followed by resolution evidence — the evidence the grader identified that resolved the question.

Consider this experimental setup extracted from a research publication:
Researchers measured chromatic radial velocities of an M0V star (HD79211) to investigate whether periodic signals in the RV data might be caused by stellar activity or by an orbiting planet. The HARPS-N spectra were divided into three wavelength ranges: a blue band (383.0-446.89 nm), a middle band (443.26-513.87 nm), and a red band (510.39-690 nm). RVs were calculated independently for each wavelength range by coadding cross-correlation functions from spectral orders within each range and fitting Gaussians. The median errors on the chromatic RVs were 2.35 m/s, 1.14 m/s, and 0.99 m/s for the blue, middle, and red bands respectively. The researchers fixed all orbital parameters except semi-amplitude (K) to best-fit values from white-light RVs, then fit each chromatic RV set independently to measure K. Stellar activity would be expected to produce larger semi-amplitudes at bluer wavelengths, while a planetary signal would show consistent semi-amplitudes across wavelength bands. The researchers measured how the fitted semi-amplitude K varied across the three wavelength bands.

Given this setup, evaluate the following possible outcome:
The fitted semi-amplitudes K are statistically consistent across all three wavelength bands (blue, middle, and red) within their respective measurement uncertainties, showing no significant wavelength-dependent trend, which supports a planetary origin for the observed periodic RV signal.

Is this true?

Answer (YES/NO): YES